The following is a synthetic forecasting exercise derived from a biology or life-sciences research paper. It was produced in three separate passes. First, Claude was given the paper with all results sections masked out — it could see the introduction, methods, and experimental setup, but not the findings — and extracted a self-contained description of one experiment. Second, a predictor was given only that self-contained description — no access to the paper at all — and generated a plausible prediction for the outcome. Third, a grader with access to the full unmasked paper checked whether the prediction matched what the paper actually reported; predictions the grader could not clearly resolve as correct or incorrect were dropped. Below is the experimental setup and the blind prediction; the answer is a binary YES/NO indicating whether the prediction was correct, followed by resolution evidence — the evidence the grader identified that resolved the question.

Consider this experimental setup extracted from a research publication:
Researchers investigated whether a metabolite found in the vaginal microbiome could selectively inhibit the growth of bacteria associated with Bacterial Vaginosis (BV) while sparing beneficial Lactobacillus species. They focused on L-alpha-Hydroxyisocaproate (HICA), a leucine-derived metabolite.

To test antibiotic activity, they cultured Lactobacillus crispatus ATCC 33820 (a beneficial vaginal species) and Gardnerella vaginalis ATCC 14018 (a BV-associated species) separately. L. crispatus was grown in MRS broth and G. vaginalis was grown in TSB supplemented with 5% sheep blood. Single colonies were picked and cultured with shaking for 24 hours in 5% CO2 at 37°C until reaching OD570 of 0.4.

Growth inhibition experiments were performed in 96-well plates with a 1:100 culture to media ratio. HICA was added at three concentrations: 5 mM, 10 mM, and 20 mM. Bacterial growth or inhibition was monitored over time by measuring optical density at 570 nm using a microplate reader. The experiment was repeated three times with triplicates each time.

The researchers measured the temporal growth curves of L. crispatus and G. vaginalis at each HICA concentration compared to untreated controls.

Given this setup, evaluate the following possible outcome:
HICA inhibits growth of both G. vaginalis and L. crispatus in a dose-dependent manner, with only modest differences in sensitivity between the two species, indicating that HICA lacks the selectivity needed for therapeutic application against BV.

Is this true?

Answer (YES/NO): NO